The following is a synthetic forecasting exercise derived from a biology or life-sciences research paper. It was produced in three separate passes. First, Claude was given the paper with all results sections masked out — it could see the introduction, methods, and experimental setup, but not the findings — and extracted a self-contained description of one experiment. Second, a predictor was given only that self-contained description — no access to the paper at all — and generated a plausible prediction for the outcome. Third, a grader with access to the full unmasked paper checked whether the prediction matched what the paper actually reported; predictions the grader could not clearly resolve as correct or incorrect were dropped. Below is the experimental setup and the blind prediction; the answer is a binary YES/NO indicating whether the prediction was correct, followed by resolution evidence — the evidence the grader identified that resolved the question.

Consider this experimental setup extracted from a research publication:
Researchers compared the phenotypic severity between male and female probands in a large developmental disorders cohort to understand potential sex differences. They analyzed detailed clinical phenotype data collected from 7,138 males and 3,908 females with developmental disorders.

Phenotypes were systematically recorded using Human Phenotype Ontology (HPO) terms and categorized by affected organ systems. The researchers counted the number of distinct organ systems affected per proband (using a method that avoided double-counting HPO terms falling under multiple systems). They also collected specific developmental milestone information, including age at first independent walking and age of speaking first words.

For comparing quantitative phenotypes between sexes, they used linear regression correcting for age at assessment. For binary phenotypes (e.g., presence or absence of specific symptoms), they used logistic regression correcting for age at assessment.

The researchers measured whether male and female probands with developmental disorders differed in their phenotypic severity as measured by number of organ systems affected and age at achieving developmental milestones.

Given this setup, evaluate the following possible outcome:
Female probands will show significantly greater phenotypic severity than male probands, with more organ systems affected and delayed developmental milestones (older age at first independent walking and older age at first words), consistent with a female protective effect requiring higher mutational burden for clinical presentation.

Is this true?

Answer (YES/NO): NO